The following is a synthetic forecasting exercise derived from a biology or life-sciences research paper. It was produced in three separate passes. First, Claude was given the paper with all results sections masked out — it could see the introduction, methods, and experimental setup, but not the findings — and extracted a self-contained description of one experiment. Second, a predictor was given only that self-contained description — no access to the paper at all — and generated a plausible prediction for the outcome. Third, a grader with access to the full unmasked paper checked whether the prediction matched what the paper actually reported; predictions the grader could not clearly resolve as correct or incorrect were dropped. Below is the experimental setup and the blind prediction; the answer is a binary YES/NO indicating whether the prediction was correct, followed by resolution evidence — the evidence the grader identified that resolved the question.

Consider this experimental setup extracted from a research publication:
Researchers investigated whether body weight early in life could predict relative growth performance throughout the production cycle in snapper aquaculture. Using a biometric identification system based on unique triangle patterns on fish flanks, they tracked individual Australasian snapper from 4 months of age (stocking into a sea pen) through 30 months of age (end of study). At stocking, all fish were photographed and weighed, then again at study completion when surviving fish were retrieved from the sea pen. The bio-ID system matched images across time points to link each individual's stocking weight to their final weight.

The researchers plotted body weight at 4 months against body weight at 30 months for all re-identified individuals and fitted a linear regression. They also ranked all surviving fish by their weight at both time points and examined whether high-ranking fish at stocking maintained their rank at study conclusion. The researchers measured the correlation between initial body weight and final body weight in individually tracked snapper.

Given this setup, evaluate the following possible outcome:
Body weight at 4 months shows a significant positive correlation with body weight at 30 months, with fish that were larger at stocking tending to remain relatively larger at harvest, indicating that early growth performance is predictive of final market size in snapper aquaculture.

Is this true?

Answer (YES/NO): NO